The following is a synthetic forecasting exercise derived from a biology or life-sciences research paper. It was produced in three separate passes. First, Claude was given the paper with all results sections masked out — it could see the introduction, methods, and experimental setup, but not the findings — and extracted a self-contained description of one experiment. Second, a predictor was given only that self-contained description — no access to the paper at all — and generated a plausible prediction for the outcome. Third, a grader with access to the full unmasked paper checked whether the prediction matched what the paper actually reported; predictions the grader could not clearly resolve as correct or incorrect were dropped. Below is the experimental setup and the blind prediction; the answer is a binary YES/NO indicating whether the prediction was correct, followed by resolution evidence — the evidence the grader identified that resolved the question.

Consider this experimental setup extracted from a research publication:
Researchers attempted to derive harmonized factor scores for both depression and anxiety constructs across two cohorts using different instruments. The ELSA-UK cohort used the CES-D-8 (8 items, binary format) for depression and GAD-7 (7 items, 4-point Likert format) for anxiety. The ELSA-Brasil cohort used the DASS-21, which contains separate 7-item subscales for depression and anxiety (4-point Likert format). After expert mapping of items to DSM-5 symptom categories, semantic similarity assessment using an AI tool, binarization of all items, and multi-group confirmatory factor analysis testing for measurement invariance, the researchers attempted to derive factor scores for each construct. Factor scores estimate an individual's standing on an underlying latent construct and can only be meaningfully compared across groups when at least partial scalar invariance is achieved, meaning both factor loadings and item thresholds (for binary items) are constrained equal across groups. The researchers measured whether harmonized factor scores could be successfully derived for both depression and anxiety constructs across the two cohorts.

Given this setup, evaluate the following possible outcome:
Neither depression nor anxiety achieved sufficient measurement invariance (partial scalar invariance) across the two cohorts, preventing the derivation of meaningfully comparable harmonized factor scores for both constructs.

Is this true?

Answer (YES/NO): NO